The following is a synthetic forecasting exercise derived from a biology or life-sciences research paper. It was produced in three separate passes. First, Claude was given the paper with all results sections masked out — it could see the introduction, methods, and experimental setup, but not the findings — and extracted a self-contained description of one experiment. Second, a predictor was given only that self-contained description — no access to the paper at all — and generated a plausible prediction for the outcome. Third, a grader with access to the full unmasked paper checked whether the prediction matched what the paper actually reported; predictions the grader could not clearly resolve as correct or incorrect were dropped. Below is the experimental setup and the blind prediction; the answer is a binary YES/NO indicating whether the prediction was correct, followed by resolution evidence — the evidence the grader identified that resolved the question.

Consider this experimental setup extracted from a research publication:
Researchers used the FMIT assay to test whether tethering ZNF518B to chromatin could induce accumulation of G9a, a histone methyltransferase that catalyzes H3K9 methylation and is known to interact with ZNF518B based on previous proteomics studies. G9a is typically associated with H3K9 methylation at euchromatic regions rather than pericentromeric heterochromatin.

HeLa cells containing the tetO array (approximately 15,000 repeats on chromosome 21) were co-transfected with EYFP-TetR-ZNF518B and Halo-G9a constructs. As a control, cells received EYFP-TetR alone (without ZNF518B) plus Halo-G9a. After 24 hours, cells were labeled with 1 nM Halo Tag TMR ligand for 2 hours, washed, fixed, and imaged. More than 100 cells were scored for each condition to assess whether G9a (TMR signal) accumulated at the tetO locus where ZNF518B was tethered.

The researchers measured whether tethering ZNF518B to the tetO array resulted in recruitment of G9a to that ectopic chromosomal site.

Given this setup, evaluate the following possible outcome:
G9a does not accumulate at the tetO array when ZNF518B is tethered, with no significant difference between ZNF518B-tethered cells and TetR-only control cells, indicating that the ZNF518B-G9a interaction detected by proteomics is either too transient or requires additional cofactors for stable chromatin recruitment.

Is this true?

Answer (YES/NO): NO